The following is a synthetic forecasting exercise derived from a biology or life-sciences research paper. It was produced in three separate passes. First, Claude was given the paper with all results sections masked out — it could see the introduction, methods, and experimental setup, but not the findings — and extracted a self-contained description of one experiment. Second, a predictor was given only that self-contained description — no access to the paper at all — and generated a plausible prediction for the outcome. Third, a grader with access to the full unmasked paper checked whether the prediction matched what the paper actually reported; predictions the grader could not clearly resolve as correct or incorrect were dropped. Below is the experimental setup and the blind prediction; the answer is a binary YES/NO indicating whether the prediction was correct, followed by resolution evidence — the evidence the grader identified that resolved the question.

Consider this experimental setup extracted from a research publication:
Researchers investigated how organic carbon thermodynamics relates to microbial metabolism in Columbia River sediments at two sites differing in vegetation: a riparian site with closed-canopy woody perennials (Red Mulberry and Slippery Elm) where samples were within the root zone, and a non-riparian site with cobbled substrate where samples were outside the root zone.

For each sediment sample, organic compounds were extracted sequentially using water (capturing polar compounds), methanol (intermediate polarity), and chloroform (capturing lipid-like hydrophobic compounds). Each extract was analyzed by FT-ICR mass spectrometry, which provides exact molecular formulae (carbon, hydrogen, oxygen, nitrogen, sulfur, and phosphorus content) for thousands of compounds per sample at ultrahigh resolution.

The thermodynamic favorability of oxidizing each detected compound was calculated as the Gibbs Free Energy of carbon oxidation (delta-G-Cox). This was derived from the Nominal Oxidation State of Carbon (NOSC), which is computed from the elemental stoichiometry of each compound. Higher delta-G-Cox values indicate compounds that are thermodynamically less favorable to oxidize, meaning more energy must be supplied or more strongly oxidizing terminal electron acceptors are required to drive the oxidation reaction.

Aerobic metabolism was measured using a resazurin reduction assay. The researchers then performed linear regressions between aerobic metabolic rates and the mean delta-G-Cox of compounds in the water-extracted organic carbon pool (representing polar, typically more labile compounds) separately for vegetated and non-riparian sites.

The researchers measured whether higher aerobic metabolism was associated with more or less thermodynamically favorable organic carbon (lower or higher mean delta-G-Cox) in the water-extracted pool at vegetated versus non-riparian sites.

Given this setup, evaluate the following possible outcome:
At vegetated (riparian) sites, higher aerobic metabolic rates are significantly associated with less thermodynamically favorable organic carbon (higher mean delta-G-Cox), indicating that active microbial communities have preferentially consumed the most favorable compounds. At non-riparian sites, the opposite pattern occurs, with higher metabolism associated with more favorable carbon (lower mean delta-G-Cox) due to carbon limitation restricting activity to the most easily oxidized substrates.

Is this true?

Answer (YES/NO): NO